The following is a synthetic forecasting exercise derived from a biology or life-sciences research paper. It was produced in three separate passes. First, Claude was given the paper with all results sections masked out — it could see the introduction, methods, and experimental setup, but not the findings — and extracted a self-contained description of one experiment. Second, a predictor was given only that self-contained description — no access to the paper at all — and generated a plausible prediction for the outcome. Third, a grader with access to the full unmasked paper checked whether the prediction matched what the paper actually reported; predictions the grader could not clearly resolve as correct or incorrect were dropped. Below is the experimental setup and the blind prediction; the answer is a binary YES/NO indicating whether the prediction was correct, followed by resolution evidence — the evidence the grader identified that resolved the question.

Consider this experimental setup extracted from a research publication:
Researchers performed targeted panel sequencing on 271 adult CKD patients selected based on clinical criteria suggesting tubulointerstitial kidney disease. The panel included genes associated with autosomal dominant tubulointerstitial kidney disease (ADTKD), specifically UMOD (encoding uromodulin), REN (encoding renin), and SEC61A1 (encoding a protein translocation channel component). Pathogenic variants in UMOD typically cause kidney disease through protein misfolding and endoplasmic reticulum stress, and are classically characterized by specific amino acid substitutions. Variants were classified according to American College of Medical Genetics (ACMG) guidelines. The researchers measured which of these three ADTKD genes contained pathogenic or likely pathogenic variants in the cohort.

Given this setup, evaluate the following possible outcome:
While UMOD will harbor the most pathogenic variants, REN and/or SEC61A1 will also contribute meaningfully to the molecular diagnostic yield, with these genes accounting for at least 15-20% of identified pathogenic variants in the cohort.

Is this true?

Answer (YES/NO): NO